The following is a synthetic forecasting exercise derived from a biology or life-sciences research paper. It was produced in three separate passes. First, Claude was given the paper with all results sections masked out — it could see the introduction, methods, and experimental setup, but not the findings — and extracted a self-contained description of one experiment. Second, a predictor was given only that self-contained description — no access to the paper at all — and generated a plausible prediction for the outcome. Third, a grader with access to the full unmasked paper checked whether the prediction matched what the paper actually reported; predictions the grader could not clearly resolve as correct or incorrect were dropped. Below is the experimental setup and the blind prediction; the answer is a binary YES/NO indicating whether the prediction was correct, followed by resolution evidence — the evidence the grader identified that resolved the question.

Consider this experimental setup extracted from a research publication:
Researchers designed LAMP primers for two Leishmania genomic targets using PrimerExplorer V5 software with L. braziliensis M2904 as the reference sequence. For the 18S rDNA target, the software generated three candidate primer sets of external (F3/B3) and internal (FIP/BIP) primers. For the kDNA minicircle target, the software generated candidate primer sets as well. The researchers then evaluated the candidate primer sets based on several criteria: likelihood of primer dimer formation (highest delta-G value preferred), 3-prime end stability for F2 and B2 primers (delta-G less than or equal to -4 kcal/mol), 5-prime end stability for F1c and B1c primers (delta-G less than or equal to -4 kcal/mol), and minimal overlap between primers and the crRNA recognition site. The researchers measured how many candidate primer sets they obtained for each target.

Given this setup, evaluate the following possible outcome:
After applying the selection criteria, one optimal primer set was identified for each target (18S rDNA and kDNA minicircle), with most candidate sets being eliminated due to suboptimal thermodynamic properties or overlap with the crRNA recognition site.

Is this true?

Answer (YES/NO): NO